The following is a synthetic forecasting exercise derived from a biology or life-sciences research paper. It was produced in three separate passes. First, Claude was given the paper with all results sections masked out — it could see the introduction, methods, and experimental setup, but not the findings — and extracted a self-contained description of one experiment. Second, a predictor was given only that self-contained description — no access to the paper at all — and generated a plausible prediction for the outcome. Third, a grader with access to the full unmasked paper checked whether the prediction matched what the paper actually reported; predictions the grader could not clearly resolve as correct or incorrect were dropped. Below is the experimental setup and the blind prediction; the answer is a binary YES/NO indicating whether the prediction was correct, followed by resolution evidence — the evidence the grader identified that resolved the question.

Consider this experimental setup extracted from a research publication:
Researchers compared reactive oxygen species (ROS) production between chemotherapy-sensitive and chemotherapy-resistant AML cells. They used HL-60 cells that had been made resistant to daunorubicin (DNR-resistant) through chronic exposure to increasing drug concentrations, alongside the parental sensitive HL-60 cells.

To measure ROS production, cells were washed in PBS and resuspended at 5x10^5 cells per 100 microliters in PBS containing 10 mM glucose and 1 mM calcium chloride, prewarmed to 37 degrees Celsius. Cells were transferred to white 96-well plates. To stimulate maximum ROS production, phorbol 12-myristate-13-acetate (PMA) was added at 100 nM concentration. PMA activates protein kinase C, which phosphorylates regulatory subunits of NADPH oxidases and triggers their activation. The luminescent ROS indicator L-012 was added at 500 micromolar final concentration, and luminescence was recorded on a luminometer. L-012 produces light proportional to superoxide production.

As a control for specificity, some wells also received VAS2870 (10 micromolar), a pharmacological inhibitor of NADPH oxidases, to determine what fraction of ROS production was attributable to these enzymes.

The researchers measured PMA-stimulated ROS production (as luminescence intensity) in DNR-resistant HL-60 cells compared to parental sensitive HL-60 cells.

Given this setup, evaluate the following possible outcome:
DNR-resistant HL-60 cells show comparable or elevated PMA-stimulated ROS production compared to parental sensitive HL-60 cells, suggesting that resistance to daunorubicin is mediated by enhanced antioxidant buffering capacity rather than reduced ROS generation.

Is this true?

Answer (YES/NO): NO